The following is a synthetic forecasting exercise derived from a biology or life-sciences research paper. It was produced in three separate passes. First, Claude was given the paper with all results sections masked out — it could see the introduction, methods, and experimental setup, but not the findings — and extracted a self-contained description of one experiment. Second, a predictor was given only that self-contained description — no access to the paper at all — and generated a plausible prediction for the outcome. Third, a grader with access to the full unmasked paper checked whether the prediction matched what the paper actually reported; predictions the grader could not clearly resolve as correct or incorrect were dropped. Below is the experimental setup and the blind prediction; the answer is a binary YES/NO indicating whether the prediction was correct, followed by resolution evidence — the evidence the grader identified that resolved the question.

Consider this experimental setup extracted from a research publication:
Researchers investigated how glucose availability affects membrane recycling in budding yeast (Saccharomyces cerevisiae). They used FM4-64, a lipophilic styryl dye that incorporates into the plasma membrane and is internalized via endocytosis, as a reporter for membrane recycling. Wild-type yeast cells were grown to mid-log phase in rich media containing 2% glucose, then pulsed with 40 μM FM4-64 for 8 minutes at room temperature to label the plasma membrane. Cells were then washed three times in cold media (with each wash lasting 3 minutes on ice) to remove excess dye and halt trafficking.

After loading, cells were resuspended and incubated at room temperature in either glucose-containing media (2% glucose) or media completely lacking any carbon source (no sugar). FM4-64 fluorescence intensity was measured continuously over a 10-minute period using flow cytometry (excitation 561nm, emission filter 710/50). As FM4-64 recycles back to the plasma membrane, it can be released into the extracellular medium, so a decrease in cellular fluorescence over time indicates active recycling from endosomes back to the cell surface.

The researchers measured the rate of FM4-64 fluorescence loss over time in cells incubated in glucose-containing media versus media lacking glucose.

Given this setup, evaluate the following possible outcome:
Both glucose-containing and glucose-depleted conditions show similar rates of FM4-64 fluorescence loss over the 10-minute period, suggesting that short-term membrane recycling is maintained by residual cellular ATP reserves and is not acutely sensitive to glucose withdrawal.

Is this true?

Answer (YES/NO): NO